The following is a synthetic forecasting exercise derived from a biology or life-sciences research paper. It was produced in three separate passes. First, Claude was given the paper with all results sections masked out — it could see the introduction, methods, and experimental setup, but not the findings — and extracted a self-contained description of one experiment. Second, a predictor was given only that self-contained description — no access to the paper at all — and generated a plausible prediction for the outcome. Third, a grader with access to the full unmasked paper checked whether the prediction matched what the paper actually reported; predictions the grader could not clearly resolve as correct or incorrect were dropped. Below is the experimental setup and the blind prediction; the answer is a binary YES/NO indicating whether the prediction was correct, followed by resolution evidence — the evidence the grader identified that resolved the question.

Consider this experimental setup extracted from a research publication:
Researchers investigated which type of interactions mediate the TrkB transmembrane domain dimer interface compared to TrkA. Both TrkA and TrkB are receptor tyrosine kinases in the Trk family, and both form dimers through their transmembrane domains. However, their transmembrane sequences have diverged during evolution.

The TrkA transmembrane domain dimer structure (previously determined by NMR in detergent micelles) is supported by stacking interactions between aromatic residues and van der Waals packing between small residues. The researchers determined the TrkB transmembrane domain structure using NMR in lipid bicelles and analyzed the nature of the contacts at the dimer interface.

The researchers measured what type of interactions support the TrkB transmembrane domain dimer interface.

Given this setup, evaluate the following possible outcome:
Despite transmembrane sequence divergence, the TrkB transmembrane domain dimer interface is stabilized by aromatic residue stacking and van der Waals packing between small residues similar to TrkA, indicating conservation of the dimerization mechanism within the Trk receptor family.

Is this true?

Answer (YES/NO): NO